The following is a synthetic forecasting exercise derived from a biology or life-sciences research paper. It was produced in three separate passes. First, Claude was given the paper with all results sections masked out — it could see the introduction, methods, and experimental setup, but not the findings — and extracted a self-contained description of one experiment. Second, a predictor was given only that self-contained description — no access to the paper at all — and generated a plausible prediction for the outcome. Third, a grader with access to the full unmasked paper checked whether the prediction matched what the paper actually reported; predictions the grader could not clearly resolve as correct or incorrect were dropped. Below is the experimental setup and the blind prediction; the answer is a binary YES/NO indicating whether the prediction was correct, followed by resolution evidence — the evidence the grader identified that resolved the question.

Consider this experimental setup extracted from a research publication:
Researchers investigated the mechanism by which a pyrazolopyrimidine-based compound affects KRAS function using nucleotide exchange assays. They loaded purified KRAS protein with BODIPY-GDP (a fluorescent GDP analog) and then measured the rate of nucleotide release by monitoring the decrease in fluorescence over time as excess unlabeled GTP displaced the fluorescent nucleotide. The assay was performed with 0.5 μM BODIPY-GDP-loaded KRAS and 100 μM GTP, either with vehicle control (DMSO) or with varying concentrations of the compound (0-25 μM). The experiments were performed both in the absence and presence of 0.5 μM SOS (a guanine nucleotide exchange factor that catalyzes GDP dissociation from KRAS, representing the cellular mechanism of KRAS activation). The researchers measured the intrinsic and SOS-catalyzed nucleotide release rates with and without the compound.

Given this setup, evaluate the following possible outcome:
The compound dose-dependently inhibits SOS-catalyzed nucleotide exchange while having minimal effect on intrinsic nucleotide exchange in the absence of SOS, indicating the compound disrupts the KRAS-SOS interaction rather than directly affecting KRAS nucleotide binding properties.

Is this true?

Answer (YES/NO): NO